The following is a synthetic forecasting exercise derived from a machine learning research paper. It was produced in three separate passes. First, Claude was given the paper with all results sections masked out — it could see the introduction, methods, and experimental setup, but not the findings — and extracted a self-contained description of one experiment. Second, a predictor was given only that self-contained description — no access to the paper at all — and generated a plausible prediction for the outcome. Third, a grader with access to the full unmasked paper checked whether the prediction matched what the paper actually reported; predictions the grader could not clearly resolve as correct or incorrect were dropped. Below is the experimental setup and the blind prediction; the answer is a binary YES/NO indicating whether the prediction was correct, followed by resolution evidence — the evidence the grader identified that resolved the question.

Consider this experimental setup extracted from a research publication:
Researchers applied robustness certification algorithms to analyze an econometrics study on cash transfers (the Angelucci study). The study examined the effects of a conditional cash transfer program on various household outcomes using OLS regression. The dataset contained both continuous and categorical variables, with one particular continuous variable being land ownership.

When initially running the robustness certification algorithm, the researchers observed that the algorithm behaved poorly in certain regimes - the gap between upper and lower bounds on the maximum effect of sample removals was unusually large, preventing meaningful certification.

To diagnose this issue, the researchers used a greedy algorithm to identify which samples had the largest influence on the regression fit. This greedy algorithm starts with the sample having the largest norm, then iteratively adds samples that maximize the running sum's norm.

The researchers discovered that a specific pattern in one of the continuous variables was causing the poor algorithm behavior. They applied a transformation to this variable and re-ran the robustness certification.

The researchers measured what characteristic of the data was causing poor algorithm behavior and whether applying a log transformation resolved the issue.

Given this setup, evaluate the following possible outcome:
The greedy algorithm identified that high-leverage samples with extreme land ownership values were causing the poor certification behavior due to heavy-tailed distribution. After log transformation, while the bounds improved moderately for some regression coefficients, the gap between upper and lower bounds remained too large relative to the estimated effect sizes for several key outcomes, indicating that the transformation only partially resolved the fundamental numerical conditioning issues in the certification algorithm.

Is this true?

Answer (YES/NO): NO